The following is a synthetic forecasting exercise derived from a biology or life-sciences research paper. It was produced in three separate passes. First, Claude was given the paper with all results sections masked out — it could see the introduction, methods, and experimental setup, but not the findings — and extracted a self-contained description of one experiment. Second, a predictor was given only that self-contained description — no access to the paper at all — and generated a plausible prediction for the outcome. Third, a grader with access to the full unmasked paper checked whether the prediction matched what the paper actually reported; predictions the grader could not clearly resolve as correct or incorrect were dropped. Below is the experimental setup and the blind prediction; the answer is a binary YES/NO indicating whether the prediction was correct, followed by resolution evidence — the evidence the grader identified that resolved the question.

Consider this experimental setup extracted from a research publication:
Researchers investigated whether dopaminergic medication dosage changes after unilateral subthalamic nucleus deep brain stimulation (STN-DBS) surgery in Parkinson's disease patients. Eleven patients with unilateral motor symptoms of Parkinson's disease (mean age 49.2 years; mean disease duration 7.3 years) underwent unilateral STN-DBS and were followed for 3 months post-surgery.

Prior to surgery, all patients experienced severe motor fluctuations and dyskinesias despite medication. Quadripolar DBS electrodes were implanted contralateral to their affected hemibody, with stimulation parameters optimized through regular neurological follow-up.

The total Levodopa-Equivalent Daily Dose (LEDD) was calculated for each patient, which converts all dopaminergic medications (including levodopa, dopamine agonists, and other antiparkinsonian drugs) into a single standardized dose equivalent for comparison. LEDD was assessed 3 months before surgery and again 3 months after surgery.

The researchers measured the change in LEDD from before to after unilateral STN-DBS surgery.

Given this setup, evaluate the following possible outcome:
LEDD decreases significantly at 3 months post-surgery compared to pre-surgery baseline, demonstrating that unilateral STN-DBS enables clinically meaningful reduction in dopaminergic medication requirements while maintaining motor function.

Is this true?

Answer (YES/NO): YES